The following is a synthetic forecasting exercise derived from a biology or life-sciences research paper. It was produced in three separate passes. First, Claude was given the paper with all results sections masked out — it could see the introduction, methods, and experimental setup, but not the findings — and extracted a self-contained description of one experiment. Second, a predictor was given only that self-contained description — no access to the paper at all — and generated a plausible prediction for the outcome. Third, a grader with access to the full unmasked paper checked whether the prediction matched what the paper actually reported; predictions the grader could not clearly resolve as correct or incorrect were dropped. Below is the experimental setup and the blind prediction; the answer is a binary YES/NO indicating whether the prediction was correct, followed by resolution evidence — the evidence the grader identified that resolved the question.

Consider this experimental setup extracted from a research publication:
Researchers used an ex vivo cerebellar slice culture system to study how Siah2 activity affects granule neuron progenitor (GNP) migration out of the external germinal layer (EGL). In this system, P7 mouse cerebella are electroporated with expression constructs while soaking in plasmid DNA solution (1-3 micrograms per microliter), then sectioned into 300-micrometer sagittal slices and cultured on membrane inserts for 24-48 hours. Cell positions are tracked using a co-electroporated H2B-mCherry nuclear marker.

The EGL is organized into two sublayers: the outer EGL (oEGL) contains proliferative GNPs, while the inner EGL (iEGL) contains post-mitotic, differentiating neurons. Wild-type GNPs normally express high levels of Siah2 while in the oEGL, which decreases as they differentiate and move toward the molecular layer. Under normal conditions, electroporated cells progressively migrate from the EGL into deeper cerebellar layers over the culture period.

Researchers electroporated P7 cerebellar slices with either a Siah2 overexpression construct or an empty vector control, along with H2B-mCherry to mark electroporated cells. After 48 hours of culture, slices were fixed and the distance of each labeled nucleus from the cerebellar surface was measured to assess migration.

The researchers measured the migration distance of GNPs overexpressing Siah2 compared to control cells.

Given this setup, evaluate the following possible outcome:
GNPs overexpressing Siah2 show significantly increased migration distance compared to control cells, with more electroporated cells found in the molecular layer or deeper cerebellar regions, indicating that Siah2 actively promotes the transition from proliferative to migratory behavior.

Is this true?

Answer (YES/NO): NO